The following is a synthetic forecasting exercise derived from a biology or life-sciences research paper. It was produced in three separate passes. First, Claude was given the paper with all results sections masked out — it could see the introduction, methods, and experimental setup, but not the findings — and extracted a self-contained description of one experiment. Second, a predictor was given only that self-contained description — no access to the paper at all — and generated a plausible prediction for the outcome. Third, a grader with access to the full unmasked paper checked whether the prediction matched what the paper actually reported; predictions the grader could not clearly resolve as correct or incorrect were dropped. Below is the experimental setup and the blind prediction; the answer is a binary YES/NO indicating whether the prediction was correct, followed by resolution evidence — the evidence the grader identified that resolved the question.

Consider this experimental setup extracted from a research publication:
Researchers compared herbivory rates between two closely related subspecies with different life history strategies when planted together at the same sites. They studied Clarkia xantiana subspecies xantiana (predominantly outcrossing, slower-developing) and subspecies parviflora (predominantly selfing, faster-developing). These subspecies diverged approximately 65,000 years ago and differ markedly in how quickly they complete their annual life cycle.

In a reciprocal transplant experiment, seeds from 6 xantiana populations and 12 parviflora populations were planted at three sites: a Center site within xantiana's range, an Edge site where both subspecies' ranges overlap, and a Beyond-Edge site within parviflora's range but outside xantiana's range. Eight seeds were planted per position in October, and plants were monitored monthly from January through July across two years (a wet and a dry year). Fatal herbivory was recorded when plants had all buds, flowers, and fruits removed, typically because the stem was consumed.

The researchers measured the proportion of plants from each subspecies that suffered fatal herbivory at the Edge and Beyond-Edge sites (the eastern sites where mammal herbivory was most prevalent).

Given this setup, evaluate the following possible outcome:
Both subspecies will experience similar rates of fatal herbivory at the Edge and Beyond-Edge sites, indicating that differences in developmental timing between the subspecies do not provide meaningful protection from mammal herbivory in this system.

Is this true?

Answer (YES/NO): NO